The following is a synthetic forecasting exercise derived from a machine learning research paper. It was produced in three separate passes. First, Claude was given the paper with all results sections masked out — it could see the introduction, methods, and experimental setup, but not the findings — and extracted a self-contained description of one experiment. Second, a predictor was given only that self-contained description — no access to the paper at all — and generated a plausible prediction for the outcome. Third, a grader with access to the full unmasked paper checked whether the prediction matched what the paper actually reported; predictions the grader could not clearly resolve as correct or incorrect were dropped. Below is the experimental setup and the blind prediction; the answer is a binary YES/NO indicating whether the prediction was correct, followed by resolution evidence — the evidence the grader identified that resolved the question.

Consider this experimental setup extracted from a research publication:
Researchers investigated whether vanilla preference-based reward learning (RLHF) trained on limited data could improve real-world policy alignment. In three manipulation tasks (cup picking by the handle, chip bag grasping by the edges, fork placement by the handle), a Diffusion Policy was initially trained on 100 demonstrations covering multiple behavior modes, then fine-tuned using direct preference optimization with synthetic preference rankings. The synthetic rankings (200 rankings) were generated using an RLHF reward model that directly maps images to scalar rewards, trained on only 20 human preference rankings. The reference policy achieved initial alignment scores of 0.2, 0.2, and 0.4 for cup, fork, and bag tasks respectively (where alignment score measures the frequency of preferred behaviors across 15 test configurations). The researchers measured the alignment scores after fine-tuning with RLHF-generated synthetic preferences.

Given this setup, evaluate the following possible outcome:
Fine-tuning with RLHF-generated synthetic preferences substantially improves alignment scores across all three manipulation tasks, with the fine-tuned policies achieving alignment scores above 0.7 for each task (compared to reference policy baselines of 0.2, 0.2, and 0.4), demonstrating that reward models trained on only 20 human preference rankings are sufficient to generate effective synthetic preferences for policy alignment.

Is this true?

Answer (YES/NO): NO